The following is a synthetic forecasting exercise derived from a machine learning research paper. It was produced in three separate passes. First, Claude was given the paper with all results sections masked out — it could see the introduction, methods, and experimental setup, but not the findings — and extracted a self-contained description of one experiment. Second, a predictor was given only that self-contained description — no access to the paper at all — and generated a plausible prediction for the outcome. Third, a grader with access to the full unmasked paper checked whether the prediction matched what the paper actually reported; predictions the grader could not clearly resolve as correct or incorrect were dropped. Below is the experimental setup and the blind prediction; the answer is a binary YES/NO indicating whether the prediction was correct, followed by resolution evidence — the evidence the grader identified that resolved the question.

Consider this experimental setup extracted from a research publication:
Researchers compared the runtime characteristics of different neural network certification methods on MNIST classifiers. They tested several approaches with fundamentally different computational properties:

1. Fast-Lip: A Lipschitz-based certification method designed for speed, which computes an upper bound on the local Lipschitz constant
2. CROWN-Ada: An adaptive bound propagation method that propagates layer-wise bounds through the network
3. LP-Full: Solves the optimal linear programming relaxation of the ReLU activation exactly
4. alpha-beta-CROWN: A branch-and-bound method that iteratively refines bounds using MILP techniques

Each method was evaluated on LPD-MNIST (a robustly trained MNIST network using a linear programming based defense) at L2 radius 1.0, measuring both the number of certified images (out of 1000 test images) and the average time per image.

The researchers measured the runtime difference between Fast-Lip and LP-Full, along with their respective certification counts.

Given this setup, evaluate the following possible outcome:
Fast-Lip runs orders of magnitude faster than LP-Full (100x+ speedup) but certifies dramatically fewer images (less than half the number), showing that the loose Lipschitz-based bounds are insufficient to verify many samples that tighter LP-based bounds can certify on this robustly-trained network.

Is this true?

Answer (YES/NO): YES